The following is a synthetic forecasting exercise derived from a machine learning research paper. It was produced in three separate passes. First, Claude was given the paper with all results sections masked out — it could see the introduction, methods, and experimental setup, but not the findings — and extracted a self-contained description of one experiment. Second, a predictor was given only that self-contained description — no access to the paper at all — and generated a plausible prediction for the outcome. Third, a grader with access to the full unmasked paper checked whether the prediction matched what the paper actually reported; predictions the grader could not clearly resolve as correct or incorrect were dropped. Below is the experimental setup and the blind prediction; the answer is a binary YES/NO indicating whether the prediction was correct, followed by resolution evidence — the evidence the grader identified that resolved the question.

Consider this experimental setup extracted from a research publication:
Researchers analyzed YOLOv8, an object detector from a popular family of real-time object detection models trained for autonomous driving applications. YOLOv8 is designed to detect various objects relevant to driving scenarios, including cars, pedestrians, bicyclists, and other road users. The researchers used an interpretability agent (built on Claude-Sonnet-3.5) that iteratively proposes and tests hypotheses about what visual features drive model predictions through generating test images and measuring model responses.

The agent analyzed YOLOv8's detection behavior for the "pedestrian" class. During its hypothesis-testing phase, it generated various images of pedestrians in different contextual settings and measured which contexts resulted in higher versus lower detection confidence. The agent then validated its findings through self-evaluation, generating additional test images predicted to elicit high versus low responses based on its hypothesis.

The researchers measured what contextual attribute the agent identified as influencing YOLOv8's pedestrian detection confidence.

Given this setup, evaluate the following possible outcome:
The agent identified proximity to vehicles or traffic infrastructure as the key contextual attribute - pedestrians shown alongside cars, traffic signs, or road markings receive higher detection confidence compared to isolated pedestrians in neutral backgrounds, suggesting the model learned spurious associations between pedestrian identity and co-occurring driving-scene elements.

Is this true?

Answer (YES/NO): NO